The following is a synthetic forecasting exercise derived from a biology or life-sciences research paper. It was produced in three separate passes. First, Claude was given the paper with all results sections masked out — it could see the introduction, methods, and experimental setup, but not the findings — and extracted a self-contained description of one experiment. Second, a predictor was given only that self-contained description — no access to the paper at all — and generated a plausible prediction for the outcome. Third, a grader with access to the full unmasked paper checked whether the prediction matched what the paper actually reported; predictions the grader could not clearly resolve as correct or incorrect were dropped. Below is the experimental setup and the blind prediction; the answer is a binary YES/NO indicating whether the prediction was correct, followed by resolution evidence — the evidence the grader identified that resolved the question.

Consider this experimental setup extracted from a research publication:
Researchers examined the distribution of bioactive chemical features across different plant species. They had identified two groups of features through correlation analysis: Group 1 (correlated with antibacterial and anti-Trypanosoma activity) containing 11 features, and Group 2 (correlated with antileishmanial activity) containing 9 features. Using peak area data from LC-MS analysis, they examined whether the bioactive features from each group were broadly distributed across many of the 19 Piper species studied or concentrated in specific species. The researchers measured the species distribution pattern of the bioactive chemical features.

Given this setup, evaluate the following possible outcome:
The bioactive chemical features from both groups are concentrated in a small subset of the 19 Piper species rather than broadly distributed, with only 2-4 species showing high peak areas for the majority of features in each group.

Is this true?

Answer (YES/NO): NO